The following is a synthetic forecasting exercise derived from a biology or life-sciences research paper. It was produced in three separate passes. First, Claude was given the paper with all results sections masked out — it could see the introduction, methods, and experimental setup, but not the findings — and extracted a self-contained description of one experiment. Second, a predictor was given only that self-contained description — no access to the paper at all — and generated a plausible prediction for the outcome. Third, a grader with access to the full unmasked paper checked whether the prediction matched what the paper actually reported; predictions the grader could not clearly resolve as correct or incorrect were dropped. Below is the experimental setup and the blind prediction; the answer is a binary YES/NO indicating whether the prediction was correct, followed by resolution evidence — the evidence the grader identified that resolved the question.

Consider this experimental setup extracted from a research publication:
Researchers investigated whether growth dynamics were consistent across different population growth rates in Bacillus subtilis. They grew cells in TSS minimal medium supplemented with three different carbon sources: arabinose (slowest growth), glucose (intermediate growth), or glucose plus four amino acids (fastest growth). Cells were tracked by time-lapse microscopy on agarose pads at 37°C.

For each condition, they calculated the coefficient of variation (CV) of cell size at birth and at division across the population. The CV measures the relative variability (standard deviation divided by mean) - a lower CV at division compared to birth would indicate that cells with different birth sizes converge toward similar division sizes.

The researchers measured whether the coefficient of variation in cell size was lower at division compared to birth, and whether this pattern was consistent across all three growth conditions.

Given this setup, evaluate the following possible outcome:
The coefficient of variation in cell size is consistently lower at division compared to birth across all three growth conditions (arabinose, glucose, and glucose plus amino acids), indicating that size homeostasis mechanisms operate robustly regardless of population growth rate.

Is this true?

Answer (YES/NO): YES